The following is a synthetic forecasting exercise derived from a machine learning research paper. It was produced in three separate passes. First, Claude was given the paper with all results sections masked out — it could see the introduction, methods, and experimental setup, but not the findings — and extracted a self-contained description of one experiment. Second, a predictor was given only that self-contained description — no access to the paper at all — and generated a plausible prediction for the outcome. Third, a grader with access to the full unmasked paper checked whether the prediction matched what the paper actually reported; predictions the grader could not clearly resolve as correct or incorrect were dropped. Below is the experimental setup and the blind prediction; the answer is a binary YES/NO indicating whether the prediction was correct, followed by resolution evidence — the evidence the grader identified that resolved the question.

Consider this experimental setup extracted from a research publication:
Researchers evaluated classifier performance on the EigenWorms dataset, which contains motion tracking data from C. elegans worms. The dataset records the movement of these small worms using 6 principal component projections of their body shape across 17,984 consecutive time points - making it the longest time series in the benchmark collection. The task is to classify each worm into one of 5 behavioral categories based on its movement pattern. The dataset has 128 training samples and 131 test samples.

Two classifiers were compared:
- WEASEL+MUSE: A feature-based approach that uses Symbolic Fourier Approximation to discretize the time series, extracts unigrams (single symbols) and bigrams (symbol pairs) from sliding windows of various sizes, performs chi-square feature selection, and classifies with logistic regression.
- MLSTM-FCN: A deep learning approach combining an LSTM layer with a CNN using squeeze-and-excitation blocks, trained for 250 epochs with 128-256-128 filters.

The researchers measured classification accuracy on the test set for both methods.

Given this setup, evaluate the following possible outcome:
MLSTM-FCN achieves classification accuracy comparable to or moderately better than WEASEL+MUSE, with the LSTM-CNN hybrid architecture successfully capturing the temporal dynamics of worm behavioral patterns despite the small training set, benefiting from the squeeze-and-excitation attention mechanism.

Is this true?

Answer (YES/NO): NO